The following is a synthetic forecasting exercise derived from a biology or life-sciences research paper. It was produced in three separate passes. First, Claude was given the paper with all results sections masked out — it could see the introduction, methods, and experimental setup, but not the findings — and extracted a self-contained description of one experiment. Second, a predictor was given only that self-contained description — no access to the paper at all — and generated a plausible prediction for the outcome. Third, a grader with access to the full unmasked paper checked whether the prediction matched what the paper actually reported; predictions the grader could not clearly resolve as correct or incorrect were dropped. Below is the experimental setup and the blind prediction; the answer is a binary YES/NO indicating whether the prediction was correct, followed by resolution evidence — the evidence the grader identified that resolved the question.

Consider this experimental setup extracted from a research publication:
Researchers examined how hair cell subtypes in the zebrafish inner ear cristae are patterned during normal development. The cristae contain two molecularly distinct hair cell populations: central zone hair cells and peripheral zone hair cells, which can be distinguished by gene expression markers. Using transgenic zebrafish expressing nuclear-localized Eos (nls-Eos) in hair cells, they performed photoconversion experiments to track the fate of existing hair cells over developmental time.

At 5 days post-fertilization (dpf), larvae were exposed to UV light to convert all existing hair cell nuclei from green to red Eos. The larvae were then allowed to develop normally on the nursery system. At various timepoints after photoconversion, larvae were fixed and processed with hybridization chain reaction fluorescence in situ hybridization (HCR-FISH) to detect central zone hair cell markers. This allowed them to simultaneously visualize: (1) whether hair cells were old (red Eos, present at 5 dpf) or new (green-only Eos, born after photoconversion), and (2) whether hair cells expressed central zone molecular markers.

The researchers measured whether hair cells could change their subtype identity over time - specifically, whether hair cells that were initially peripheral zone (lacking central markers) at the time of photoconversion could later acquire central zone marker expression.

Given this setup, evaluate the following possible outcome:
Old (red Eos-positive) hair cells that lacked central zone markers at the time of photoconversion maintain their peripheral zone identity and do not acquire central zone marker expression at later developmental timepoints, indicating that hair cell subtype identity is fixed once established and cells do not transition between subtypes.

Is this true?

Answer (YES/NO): NO